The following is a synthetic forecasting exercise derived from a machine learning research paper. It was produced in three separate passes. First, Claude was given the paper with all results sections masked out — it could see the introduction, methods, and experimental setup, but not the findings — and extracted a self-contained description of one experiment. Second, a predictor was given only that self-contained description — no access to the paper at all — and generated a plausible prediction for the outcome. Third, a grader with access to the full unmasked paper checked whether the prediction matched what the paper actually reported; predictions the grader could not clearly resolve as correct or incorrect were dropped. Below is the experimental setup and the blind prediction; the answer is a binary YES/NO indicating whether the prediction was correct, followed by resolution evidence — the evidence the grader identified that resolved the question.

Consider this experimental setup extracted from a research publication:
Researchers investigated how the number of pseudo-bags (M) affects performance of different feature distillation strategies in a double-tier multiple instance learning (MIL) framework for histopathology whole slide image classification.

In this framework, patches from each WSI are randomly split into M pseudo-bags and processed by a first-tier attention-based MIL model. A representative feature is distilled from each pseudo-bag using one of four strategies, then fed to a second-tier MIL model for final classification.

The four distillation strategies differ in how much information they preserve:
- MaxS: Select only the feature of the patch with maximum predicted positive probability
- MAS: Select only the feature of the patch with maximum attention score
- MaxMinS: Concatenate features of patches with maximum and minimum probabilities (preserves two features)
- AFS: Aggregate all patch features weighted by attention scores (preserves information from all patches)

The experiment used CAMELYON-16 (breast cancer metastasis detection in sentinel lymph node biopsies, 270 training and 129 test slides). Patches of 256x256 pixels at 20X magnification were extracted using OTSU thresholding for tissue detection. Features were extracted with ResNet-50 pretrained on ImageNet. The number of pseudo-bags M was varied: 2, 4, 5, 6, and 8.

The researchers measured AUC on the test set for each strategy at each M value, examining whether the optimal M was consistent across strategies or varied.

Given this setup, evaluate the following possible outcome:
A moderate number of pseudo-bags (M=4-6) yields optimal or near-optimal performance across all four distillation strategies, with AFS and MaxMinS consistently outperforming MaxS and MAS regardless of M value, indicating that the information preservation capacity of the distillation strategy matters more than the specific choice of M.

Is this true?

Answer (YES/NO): NO